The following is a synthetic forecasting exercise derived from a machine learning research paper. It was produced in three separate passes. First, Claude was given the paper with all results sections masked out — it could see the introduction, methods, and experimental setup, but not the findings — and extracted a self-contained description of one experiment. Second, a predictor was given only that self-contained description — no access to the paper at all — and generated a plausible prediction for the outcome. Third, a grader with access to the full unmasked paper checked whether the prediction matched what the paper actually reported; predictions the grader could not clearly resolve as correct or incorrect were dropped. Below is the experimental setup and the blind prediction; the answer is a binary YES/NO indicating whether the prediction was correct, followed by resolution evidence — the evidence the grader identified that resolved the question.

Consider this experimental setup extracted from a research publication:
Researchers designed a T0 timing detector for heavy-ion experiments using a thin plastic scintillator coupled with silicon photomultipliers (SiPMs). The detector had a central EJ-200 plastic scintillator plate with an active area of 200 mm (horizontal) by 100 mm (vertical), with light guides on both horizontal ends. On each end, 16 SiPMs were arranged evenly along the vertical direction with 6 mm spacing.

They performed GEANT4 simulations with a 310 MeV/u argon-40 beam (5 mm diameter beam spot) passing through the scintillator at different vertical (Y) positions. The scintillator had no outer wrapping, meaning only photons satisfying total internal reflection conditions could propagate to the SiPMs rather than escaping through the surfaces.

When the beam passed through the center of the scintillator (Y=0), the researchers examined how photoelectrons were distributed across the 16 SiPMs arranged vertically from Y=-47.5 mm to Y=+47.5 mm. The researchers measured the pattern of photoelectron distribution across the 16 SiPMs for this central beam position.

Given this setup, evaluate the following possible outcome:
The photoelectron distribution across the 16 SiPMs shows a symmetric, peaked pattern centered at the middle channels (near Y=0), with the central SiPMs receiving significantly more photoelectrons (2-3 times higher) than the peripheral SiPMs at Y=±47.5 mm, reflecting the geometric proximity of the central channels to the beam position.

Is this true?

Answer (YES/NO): NO